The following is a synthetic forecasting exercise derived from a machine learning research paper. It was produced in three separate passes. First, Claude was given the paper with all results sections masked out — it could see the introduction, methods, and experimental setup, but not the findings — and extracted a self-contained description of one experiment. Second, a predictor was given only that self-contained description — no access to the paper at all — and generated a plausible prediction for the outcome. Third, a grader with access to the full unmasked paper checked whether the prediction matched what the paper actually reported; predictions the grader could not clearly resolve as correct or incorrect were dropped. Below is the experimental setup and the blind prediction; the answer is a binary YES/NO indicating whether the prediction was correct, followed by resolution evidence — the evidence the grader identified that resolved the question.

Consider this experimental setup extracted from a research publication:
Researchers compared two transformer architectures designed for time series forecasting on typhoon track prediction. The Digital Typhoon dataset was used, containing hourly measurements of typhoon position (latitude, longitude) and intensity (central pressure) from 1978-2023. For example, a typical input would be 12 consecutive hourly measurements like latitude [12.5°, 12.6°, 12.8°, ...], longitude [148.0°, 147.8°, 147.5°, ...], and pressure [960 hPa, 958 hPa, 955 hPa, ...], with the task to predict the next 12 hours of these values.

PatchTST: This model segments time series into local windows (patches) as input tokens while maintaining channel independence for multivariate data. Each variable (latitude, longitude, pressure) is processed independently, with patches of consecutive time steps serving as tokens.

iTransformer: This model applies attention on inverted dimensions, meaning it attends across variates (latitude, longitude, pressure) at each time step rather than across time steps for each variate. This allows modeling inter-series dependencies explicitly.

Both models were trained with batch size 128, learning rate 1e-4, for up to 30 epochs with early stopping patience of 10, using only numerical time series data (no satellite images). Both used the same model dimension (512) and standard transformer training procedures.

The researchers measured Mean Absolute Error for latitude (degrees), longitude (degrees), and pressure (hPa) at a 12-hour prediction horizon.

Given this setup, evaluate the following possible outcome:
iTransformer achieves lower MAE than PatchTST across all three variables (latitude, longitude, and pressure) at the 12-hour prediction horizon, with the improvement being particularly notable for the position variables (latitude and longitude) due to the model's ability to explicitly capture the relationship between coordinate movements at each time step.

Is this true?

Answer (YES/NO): NO